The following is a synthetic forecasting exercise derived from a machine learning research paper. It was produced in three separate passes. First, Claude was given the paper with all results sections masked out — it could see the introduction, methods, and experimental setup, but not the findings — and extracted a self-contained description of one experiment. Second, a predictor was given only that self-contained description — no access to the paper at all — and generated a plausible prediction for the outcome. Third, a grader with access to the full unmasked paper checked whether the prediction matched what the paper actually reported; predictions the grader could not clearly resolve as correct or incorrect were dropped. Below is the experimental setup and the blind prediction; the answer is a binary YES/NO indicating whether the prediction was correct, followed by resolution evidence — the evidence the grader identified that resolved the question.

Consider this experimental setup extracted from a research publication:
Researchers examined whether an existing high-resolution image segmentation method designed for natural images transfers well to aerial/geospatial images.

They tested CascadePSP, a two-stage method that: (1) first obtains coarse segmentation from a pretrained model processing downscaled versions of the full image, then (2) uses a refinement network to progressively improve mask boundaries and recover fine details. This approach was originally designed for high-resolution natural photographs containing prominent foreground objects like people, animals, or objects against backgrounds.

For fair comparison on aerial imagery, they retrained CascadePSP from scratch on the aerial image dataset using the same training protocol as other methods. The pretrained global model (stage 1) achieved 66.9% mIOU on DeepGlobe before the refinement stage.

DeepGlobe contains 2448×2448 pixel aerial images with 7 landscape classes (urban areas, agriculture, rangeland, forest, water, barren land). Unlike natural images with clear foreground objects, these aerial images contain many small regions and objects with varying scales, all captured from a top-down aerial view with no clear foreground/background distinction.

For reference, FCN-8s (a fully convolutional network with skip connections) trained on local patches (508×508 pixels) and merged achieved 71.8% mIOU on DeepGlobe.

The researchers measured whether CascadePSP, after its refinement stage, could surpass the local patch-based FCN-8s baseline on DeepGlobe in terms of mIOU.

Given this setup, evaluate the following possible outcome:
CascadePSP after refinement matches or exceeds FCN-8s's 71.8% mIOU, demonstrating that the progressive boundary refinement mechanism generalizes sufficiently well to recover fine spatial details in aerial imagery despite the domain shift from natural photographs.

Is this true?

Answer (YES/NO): NO